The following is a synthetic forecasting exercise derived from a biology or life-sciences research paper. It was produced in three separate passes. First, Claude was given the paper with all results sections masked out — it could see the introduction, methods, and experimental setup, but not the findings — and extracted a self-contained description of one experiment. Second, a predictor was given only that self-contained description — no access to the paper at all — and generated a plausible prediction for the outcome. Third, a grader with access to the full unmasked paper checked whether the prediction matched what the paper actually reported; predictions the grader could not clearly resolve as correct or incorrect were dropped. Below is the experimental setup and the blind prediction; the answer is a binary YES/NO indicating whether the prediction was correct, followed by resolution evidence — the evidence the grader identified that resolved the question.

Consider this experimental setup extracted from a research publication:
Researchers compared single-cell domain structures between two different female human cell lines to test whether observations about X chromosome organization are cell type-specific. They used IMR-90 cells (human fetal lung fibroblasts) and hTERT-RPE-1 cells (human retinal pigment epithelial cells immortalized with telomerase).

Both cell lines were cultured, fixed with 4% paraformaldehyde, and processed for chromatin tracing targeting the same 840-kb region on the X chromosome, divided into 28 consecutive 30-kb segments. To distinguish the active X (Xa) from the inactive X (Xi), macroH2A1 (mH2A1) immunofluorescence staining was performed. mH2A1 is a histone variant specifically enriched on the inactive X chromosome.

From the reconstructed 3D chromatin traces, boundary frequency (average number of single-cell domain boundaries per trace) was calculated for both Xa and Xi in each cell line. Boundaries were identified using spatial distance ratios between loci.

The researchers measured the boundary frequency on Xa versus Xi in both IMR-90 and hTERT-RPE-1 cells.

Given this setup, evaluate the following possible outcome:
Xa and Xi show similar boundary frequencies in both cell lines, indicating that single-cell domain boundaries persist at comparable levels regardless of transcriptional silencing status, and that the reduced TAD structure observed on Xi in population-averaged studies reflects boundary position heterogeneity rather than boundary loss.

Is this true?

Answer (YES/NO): YES